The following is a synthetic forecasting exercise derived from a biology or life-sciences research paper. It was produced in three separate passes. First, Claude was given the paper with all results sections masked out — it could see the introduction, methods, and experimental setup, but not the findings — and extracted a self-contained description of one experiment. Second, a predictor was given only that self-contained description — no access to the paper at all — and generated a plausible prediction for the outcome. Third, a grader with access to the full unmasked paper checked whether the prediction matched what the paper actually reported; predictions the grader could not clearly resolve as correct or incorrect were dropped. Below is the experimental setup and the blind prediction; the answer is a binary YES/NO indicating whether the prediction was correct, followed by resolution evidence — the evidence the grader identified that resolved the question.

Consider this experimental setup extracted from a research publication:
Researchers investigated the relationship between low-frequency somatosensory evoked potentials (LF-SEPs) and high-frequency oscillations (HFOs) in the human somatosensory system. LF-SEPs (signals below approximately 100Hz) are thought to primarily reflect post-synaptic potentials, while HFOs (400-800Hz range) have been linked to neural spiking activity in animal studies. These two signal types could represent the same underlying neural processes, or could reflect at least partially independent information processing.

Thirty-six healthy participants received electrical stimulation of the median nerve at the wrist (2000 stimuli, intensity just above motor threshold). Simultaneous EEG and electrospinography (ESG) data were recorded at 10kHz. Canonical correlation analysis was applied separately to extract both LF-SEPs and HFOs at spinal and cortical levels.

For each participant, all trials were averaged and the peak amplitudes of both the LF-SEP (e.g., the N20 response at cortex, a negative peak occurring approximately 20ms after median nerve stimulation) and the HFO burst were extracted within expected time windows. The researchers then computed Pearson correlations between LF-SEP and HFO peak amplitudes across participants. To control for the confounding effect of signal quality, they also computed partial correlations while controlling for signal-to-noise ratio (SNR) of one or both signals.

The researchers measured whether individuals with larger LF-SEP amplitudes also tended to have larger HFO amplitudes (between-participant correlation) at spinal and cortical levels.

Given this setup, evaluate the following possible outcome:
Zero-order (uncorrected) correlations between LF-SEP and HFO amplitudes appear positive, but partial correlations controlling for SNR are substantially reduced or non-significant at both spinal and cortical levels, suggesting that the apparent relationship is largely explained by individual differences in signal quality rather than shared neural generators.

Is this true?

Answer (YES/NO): YES